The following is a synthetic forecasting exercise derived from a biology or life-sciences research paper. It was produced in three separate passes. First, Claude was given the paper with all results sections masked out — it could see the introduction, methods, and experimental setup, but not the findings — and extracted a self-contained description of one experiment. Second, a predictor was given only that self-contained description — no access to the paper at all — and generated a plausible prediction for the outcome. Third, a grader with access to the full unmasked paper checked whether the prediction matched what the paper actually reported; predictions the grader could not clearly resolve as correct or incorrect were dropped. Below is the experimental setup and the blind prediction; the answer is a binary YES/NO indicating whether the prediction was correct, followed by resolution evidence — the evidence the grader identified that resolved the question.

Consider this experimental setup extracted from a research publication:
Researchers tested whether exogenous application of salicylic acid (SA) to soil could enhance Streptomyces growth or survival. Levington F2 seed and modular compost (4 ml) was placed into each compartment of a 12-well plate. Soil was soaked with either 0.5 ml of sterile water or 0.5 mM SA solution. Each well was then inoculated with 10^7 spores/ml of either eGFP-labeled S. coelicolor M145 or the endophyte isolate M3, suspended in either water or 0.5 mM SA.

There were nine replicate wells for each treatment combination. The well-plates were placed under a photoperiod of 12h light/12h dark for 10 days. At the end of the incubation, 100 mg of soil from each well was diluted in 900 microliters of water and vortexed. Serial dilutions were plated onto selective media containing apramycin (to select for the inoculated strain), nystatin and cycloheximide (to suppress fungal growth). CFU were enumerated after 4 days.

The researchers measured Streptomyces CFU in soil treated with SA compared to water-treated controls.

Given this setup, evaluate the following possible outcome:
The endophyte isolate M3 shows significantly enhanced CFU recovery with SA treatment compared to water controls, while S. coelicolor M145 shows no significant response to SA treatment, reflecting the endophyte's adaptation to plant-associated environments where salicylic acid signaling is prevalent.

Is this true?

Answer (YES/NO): NO